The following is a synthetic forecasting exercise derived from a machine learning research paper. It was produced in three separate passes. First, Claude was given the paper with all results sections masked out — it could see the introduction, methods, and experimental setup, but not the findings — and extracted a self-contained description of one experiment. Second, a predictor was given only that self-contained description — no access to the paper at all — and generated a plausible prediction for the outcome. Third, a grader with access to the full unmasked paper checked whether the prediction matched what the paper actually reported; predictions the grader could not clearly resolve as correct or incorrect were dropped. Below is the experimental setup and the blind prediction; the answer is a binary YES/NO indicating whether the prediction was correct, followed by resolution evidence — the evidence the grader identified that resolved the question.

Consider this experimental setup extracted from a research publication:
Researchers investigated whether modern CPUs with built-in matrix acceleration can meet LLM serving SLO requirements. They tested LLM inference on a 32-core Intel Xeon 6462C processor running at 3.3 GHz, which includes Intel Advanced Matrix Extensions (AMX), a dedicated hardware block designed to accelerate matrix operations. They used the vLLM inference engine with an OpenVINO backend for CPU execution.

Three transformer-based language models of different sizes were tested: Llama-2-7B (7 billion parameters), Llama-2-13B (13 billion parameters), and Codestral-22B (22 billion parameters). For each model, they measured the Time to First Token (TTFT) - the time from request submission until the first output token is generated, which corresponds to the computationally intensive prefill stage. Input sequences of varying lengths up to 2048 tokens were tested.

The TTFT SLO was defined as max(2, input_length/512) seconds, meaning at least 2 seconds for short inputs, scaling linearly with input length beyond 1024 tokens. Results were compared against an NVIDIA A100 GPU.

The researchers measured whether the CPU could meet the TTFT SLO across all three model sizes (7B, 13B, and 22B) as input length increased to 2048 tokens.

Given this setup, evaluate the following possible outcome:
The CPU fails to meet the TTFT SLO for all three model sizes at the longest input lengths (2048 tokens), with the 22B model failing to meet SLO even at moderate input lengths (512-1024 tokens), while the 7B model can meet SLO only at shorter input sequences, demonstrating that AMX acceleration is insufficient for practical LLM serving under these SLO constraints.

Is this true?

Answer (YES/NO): NO